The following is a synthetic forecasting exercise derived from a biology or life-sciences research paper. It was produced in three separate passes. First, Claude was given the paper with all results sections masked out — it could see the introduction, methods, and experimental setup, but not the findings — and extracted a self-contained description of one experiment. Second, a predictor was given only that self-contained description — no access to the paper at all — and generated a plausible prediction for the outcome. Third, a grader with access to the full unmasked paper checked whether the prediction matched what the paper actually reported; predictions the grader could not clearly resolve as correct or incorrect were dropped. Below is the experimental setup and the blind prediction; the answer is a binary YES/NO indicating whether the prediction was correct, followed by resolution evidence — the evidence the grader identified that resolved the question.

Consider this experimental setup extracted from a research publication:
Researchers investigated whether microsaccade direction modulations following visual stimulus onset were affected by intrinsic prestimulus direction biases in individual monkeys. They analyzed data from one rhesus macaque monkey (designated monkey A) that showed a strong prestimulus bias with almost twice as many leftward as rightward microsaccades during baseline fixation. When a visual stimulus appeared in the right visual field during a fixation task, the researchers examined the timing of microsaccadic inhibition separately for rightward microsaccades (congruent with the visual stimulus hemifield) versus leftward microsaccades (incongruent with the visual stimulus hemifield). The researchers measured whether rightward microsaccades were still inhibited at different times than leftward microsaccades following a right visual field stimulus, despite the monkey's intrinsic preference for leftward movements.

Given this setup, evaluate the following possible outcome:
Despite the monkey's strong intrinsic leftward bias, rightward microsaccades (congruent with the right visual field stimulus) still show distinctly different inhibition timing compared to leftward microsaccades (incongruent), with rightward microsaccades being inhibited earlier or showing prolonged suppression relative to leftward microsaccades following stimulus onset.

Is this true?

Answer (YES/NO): NO